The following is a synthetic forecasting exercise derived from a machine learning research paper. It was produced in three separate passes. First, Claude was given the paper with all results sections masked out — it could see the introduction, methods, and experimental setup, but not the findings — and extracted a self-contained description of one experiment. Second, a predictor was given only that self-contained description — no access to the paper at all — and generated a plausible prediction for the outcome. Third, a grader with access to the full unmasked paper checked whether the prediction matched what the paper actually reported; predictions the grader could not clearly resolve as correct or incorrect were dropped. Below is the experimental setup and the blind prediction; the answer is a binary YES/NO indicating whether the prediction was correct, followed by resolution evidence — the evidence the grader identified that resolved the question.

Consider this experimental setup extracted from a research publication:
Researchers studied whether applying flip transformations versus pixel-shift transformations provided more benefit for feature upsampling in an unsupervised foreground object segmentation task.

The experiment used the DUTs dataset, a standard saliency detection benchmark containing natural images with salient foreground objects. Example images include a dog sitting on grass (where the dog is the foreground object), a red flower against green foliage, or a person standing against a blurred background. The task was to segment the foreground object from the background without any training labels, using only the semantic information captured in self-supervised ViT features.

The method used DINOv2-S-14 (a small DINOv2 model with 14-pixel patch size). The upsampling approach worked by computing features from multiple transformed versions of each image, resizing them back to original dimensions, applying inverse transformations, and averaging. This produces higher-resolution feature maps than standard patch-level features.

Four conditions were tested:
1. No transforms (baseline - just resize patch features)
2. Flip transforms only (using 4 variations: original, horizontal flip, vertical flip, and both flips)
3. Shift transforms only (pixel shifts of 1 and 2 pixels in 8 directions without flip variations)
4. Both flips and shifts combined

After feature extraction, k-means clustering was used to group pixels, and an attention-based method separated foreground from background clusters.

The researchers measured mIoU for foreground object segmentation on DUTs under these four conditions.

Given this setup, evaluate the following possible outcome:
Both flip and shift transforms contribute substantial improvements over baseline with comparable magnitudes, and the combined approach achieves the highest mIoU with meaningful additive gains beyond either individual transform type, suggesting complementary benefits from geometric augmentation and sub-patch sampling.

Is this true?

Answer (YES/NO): YES